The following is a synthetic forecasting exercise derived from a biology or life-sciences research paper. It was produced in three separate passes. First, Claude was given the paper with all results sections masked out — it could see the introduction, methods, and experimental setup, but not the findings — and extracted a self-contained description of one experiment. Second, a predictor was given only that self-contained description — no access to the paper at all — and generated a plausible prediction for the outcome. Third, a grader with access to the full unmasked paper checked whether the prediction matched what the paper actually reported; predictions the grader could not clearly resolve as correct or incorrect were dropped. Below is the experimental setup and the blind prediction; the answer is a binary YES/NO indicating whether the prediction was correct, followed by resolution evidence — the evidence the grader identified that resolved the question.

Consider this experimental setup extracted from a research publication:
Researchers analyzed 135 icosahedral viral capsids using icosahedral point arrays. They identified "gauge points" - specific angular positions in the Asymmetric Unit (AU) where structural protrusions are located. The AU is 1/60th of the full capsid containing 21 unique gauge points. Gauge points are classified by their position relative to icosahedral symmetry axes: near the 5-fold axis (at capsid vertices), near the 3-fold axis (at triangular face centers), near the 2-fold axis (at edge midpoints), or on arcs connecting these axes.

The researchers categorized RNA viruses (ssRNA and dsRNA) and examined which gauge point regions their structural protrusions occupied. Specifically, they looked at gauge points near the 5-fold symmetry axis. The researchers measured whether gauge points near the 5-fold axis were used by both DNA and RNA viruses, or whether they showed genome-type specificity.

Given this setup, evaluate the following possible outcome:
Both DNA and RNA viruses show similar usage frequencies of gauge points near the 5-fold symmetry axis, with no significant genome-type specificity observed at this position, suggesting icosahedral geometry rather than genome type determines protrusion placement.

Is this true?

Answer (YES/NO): YES